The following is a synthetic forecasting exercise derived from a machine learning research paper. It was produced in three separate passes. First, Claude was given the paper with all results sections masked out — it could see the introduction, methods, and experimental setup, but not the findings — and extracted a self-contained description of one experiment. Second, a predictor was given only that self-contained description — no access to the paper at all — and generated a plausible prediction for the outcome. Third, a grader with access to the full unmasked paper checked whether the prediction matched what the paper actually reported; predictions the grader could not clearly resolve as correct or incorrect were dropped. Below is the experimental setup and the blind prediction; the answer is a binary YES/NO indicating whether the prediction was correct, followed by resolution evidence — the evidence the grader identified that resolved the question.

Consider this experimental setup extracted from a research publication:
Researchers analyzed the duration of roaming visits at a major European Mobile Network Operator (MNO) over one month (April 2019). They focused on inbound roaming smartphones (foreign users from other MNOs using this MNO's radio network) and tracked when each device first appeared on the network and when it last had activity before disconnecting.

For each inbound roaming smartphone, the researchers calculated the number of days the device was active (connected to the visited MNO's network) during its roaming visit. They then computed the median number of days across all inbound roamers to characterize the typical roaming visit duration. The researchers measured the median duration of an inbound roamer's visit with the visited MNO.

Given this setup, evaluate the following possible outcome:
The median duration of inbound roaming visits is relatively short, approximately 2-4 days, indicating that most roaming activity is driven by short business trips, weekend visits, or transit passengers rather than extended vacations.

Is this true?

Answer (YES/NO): YES